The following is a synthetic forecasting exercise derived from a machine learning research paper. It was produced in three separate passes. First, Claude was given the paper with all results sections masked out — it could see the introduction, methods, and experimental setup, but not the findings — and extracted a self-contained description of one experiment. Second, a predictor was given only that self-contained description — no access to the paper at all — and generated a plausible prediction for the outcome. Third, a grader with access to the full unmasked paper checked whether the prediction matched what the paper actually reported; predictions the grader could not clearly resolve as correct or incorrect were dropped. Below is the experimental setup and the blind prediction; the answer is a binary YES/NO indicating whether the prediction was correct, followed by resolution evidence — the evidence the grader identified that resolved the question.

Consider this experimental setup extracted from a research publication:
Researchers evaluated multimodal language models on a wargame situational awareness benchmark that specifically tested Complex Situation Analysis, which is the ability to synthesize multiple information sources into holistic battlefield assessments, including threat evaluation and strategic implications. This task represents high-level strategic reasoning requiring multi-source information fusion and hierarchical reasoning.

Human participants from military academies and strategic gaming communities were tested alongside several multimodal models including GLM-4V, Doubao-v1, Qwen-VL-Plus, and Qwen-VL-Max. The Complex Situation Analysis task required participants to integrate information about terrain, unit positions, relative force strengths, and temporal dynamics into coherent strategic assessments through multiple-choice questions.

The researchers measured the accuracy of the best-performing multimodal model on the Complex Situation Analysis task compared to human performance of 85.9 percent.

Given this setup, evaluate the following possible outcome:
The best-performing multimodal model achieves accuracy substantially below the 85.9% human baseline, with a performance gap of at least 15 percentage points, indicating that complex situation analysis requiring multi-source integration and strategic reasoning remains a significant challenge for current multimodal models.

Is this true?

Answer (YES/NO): YES